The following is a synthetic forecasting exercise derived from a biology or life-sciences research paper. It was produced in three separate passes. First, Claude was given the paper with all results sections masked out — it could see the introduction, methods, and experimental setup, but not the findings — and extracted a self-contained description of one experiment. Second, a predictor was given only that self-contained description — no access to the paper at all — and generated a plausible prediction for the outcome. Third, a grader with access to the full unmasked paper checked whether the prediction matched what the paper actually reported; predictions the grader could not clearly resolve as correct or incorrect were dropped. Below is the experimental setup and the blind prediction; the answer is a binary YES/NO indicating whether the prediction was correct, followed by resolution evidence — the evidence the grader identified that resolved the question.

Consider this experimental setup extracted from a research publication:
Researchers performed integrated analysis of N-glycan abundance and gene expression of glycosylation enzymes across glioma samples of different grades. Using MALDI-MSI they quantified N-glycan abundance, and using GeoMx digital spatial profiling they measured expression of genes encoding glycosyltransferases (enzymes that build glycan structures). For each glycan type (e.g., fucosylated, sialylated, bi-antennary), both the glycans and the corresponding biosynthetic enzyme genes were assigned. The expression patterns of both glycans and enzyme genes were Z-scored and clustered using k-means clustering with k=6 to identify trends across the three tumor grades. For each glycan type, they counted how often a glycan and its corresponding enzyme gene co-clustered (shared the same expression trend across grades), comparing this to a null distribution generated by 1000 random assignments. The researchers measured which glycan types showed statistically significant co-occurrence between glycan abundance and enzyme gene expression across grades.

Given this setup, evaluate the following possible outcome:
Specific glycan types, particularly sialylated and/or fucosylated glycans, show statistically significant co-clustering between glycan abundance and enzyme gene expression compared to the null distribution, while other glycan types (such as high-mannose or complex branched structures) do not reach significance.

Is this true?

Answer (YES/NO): YES